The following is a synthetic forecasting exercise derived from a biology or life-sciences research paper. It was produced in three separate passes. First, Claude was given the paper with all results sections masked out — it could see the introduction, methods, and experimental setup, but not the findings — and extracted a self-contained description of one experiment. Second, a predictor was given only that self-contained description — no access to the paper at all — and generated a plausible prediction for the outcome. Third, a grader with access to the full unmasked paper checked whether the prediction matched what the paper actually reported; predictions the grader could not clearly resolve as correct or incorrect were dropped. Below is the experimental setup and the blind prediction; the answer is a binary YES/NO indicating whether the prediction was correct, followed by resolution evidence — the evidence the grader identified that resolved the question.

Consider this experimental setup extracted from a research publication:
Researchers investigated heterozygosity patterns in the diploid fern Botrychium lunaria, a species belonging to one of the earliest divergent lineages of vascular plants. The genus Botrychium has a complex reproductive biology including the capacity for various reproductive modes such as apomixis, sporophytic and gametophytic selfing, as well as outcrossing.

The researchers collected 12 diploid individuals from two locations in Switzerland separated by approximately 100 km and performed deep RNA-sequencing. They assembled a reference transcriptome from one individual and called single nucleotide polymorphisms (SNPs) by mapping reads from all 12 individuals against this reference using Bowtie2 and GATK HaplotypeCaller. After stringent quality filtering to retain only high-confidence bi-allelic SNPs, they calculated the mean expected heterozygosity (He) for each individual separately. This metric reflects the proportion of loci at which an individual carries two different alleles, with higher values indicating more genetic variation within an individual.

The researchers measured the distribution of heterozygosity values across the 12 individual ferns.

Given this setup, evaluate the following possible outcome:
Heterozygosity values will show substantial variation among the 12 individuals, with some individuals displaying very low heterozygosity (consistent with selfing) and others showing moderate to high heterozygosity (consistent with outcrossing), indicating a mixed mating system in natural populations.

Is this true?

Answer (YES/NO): YES